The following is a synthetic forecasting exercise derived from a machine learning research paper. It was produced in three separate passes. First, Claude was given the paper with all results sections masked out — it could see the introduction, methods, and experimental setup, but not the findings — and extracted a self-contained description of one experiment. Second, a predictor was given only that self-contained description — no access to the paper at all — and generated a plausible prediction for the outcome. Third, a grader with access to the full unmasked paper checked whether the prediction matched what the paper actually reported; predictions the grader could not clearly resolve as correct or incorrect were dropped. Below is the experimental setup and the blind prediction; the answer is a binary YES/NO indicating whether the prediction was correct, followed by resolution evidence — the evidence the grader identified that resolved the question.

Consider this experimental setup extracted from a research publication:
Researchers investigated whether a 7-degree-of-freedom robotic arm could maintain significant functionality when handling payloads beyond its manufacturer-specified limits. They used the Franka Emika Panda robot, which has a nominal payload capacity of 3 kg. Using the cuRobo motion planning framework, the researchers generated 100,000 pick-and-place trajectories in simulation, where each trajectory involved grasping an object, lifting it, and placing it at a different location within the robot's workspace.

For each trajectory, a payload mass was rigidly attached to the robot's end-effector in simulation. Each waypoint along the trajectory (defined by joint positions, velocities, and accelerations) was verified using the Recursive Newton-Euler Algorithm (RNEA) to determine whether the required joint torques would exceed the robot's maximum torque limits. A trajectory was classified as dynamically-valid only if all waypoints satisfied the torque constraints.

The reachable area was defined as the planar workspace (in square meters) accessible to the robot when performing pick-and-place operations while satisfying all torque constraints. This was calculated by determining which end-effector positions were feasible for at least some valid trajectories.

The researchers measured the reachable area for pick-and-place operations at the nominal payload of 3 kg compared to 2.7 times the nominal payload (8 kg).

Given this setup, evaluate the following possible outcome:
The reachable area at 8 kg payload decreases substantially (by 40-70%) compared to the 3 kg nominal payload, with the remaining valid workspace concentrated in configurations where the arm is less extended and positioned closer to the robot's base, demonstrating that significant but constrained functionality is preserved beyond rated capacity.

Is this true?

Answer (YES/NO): NO